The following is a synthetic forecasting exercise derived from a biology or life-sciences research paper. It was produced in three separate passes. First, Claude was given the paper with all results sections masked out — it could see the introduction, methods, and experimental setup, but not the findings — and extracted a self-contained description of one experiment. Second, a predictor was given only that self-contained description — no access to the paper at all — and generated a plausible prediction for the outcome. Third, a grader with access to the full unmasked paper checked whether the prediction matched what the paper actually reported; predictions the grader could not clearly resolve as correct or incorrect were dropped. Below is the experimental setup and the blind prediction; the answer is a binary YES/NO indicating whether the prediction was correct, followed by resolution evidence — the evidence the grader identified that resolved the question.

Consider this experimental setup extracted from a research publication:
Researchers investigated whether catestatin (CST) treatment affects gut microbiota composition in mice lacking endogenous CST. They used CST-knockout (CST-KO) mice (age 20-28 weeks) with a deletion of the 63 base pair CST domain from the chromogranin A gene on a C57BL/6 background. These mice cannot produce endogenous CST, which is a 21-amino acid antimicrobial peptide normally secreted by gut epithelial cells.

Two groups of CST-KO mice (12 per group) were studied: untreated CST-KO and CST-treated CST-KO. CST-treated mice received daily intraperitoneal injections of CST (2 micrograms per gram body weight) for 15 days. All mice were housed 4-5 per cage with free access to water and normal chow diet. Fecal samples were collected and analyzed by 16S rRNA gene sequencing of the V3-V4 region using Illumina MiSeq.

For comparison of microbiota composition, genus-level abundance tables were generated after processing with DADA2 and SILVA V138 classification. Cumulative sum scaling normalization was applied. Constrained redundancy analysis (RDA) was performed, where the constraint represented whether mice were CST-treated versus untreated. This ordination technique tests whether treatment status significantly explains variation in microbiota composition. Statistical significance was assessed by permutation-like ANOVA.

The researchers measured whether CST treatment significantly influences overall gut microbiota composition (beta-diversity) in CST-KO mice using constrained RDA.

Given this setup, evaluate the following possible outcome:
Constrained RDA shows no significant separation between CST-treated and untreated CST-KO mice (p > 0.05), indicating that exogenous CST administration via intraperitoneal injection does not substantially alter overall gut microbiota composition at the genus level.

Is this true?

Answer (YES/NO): NO